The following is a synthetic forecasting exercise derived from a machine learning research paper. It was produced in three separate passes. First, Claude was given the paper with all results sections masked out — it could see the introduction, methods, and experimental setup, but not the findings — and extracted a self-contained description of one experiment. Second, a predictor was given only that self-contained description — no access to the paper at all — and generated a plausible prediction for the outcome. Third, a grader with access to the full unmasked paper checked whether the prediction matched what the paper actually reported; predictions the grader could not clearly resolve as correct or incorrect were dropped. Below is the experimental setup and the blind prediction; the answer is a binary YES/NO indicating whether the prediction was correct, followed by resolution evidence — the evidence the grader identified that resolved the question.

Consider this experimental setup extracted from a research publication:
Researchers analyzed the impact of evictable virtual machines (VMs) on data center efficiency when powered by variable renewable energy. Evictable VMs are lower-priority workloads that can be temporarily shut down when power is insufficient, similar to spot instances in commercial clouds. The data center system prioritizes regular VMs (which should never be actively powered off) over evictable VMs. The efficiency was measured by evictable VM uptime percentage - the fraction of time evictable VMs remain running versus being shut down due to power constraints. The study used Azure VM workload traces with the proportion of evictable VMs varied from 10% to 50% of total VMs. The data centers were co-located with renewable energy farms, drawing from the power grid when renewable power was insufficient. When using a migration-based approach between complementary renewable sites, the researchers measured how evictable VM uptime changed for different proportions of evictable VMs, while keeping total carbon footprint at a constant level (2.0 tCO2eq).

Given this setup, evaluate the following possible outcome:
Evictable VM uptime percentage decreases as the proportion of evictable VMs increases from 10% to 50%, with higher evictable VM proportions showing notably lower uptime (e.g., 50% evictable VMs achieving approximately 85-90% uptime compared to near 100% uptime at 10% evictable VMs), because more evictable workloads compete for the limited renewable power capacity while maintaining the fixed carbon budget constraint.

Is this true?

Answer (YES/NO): NO